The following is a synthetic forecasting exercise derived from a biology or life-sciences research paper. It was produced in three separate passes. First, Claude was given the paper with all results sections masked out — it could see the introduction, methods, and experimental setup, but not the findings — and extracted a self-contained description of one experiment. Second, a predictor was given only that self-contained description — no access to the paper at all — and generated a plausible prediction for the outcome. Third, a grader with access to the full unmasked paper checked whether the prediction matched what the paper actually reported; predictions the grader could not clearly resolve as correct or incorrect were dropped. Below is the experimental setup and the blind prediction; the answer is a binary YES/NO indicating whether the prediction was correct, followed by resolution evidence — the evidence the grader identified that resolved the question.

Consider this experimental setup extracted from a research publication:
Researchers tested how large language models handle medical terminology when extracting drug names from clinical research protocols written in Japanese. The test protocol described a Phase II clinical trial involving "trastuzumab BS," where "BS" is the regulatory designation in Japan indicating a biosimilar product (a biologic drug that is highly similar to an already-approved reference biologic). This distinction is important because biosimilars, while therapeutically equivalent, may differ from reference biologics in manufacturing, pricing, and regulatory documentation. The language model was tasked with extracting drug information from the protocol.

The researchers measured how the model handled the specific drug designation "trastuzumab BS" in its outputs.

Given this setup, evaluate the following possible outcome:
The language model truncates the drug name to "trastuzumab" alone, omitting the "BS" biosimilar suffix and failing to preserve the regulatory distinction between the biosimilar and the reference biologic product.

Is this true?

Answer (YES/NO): YES